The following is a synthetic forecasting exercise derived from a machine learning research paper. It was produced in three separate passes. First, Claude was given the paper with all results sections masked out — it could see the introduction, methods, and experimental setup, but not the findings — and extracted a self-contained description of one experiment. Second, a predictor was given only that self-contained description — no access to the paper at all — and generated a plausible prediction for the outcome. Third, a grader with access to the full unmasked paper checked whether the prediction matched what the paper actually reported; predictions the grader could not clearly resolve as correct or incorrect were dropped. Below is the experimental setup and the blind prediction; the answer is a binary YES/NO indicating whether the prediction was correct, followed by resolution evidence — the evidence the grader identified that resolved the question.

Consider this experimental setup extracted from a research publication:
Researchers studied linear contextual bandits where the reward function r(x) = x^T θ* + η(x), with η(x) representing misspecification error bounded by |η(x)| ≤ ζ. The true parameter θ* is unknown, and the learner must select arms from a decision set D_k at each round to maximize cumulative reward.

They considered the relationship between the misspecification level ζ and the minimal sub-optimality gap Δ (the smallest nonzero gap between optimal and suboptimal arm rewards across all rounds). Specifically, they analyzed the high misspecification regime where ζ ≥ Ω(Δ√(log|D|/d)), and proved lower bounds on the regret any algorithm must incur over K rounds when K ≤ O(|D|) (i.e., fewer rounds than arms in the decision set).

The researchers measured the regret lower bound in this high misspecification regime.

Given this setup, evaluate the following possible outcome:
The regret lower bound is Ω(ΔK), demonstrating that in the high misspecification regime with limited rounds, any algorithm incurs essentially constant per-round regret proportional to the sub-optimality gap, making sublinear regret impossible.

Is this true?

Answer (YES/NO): YES